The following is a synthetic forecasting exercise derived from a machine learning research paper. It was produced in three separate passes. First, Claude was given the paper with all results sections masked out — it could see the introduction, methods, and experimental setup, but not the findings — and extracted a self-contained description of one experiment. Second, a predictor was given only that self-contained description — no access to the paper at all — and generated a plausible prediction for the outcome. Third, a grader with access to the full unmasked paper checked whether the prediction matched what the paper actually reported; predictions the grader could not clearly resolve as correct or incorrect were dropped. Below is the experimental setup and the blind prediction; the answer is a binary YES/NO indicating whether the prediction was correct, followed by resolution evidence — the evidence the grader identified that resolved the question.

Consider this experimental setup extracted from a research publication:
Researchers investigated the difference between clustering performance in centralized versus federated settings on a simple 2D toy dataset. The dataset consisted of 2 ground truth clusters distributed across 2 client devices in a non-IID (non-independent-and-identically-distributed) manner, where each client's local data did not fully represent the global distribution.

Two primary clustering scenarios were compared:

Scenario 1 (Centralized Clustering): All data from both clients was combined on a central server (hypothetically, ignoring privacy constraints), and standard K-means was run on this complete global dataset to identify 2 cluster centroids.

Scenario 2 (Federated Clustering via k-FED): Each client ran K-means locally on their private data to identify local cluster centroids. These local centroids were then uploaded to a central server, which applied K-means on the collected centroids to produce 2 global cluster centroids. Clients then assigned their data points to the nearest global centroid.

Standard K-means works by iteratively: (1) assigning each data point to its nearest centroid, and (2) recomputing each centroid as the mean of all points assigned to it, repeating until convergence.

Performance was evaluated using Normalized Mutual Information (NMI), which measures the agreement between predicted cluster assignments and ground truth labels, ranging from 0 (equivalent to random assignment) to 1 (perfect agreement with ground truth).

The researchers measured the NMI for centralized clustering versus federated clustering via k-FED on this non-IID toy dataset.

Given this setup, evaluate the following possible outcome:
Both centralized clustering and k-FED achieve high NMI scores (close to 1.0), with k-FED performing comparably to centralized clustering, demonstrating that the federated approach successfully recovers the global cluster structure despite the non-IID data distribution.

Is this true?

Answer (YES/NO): NO